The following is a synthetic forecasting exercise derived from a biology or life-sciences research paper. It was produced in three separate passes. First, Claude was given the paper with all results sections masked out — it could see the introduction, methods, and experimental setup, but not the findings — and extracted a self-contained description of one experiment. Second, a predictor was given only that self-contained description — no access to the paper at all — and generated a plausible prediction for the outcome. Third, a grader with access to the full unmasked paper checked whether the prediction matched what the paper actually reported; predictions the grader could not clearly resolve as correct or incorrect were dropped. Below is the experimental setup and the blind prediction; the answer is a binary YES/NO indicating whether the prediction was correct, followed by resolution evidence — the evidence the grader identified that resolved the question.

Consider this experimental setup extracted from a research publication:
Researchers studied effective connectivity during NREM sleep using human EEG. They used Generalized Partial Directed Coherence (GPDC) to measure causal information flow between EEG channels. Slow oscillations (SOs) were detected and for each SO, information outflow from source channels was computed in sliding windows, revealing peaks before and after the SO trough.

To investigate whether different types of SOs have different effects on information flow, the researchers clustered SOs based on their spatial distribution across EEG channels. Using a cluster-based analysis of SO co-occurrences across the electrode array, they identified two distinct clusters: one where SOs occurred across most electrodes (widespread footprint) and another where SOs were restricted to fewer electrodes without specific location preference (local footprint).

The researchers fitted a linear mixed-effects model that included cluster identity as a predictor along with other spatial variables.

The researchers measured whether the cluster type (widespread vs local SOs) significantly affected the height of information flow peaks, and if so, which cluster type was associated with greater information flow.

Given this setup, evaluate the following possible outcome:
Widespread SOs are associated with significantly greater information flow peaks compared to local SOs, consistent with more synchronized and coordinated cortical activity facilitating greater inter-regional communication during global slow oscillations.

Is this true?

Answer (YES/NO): YES